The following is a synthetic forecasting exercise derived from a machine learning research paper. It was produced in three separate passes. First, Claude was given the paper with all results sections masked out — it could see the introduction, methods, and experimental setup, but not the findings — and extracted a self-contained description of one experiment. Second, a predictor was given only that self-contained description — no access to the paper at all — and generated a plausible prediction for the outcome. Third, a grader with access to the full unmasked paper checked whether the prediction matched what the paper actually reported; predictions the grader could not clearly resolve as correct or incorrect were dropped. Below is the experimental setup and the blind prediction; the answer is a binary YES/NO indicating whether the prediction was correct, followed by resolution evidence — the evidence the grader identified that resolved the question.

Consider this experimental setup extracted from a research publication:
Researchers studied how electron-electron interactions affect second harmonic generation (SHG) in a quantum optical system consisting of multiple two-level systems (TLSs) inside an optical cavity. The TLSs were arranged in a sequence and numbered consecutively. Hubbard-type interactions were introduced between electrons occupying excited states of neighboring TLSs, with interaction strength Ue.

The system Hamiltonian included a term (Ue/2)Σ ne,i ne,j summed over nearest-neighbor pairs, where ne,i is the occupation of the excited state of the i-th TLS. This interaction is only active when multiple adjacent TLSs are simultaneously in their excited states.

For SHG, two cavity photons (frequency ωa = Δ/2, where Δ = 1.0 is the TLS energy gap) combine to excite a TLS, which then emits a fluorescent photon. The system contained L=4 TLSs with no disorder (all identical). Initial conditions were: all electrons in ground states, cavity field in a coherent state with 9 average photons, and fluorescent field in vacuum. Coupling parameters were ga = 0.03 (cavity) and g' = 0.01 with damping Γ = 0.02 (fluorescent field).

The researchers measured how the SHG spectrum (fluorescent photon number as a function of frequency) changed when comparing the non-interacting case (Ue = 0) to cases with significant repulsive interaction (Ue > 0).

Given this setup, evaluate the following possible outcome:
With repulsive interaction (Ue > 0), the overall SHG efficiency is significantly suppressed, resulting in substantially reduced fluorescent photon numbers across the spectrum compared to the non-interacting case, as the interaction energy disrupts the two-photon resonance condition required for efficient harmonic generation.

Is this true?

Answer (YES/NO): YES